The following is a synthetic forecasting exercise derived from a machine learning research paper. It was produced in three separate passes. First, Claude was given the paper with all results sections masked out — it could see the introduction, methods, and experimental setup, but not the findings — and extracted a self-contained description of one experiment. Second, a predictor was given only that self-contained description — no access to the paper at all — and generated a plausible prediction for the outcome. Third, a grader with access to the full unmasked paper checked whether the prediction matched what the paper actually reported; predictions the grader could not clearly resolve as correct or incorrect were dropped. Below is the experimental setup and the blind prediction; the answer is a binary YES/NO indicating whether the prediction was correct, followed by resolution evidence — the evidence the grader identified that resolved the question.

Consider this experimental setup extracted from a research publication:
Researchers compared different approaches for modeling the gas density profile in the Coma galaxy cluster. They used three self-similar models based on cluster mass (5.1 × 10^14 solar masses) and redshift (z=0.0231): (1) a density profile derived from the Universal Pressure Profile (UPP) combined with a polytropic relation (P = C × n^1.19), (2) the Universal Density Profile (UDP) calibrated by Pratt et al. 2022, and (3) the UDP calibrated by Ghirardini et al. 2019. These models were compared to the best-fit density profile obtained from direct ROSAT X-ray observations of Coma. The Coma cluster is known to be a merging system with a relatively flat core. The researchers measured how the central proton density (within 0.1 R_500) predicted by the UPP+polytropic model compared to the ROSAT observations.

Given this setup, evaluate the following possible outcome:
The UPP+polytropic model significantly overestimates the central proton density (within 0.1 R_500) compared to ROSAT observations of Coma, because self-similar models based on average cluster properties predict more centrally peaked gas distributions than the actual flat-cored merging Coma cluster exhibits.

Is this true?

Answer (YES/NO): YES